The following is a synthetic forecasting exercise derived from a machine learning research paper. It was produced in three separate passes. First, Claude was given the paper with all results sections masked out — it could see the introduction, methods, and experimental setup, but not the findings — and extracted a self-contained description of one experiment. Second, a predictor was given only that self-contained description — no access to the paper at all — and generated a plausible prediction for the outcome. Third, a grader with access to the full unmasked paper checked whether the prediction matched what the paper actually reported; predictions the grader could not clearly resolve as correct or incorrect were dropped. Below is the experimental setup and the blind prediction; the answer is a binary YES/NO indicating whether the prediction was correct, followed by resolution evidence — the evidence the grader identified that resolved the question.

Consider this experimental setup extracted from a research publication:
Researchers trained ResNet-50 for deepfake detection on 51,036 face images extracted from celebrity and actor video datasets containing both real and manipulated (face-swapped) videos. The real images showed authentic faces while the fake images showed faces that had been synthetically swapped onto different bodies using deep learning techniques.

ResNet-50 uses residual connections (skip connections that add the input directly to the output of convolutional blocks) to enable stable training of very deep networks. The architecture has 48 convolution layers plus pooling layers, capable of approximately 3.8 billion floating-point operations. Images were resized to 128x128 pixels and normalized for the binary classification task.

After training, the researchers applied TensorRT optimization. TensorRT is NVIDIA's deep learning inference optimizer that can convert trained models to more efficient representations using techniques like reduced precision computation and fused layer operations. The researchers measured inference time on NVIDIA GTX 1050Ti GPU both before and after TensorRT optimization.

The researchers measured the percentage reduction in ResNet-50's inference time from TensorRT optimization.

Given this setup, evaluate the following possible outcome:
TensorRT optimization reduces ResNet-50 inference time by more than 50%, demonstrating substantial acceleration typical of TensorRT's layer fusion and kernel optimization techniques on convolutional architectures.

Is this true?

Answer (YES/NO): NO